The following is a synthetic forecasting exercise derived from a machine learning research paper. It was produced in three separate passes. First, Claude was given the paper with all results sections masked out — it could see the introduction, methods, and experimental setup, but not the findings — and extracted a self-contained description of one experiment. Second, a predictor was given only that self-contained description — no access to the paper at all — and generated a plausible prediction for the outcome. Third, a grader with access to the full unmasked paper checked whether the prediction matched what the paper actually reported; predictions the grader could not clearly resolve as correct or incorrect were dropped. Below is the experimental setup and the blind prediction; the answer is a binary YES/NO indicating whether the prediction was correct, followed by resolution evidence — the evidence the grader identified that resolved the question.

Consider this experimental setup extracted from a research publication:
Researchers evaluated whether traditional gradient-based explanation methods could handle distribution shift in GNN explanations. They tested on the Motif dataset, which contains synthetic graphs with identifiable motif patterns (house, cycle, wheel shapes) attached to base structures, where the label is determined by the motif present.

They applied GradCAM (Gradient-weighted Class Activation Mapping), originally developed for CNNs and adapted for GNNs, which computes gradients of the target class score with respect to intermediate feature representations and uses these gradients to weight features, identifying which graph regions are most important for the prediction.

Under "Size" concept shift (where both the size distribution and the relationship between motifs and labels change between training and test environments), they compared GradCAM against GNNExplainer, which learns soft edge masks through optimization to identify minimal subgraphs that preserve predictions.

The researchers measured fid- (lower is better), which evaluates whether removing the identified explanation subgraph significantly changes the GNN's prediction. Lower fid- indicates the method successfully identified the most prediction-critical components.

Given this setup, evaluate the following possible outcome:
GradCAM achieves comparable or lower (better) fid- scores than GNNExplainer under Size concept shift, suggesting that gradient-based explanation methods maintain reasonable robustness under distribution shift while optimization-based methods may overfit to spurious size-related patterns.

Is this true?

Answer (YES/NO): YES